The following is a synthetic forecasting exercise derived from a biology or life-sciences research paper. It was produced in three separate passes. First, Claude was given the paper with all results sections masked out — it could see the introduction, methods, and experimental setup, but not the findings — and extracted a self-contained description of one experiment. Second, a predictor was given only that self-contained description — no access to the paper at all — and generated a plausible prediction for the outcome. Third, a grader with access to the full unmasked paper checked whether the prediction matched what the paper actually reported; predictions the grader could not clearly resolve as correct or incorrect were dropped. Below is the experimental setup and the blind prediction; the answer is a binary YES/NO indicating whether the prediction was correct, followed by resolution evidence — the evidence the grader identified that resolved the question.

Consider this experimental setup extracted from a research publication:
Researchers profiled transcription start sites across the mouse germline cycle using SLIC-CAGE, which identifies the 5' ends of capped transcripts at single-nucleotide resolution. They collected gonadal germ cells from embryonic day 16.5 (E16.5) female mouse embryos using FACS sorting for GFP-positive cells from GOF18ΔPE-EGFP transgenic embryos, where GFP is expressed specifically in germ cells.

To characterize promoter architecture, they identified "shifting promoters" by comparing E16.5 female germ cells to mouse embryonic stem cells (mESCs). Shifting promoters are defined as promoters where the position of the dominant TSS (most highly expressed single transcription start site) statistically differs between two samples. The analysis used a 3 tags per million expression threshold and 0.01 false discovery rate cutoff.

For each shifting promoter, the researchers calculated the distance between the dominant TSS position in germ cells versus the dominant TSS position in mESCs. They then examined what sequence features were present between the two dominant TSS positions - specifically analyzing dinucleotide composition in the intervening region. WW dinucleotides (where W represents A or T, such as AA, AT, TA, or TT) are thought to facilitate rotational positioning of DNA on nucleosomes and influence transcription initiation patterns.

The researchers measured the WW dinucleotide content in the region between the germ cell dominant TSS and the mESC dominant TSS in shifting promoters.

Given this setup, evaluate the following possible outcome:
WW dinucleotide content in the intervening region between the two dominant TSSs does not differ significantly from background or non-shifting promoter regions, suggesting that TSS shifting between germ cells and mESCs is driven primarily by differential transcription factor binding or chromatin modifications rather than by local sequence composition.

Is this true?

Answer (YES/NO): NO